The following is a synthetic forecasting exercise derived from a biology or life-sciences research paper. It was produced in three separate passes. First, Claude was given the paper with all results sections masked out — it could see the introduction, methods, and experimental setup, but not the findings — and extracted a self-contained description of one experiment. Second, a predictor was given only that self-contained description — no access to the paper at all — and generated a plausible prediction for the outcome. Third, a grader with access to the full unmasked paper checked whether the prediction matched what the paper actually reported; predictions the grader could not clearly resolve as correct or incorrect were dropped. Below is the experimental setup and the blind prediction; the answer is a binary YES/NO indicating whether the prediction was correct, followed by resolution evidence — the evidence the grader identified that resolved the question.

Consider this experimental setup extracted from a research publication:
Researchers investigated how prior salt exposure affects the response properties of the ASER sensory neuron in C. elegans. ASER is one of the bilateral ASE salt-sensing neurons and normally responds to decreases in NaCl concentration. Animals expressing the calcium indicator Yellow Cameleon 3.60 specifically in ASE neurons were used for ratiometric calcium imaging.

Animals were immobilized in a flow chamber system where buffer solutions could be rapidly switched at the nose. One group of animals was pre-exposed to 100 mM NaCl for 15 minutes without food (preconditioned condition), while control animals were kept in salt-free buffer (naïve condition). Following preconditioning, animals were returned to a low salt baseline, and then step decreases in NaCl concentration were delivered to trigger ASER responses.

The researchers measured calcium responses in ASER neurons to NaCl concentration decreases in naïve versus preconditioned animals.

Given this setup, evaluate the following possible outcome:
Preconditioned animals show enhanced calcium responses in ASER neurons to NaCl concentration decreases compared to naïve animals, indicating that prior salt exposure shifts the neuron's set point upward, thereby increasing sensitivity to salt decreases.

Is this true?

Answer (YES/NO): YES